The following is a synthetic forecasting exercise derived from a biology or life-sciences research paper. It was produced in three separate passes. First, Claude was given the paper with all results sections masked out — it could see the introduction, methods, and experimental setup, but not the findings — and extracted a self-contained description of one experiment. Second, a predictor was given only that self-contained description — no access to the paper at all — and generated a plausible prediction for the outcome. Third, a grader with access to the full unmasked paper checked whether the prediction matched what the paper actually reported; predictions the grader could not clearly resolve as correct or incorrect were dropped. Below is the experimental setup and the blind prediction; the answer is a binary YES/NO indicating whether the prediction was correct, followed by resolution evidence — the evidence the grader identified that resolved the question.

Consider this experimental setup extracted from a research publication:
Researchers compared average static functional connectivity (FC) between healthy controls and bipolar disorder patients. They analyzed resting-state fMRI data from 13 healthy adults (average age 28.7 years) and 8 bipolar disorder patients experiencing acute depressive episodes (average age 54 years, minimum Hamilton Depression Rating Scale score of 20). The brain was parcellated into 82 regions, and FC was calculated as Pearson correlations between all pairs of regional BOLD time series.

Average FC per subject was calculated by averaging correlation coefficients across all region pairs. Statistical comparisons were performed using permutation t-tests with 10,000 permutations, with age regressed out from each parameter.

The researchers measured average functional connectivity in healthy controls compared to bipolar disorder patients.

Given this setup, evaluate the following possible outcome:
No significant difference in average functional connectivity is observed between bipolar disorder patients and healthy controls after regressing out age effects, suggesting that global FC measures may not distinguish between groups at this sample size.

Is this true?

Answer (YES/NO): YES